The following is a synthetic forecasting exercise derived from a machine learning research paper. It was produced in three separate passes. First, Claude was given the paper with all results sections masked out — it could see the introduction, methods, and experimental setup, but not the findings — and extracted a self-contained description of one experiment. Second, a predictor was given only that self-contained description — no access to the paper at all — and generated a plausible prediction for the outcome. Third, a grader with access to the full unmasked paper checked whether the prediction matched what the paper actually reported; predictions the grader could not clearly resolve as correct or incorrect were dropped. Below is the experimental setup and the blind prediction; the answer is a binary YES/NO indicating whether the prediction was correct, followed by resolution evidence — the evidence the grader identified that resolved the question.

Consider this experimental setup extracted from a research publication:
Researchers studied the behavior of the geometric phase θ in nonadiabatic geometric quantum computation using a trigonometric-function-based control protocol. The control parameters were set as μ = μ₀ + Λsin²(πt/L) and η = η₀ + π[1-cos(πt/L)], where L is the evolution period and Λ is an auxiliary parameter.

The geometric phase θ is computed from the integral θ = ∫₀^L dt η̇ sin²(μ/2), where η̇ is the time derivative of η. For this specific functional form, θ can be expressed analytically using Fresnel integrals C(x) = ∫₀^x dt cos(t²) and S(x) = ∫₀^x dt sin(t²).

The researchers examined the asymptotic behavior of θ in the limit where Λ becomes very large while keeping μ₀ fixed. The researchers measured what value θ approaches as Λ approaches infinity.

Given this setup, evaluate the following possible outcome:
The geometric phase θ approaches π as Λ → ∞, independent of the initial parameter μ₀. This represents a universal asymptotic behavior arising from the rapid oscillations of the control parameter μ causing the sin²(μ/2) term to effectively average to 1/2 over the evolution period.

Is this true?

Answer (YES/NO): YES